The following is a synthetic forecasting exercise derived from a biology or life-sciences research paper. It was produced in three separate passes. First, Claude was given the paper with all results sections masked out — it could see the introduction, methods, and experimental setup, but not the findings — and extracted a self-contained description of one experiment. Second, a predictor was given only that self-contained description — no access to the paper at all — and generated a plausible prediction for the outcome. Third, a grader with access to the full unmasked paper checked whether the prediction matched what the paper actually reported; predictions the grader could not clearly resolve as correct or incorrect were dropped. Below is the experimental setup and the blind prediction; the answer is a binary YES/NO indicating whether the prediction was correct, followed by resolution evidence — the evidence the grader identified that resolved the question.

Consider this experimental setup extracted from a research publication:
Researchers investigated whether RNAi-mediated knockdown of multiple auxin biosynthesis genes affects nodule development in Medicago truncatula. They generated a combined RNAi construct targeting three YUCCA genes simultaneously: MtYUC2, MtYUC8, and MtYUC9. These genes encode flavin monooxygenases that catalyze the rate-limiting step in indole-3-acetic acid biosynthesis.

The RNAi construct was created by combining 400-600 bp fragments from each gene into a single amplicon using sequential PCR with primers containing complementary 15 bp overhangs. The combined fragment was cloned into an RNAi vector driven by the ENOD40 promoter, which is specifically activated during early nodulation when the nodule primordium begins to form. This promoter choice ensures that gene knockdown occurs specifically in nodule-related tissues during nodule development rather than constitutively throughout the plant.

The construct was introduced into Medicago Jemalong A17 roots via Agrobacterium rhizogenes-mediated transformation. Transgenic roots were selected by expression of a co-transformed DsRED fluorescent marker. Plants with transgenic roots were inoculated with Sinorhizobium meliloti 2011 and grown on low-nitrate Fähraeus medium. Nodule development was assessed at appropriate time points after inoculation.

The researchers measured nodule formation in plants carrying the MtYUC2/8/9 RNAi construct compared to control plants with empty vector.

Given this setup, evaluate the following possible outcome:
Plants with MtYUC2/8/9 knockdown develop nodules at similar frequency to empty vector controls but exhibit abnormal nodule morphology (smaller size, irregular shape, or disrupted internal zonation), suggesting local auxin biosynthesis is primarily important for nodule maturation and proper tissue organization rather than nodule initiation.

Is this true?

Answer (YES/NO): NO